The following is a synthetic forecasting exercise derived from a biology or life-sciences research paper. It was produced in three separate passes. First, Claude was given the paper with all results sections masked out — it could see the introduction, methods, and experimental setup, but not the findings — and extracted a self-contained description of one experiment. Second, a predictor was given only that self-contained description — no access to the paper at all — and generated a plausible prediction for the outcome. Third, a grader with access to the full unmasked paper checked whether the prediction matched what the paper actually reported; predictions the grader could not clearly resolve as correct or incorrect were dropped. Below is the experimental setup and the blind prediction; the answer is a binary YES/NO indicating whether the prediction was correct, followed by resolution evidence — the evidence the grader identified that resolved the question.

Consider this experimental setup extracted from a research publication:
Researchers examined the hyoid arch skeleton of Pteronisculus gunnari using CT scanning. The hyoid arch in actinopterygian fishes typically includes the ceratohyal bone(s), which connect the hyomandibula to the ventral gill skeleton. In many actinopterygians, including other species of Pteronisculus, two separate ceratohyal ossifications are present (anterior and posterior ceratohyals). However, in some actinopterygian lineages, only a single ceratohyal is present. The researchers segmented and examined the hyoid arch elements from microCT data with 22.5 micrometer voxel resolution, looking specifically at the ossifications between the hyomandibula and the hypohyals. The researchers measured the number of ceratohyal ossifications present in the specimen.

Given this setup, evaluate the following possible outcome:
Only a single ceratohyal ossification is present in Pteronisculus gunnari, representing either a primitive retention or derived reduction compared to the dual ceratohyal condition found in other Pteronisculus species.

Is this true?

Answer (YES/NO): YES